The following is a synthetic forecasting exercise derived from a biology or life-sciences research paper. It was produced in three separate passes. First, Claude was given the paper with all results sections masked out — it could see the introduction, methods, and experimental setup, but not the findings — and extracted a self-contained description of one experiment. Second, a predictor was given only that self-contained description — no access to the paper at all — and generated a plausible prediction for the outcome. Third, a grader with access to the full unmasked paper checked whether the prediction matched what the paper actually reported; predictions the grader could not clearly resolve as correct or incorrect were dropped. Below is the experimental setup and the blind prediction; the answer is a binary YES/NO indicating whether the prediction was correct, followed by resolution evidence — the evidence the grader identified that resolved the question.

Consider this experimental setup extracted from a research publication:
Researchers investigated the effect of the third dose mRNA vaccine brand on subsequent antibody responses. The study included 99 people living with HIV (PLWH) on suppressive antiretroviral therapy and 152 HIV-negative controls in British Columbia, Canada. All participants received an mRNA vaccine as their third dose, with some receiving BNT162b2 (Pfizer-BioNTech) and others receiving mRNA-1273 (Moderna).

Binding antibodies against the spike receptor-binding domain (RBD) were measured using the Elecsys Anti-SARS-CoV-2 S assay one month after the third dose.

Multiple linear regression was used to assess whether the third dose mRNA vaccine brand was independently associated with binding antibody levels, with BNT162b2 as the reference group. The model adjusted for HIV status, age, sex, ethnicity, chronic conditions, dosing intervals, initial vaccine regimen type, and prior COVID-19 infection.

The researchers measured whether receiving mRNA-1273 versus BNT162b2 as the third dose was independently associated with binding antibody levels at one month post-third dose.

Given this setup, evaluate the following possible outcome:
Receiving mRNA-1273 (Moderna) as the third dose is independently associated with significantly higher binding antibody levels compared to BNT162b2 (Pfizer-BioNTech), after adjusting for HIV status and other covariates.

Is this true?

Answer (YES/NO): YES